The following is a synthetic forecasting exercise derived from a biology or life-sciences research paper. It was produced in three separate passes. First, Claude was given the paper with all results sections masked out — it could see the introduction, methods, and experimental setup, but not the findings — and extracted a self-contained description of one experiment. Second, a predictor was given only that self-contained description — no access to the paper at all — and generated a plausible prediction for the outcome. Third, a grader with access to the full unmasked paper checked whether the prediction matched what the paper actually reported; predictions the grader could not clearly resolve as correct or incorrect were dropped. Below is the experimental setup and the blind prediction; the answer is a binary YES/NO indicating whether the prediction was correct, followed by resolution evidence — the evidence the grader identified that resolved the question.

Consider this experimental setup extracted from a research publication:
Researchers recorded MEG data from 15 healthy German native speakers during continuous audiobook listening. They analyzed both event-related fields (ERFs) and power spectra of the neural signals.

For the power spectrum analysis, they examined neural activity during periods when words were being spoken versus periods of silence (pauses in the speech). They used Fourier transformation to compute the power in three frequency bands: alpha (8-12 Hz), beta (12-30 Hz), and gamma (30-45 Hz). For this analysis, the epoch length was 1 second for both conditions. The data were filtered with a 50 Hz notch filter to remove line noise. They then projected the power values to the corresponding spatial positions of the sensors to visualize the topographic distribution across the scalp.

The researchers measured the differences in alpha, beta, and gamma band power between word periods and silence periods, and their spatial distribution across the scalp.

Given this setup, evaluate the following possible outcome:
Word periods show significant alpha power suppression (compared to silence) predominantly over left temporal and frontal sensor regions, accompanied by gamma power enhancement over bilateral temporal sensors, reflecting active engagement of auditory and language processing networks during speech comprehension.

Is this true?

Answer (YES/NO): NO